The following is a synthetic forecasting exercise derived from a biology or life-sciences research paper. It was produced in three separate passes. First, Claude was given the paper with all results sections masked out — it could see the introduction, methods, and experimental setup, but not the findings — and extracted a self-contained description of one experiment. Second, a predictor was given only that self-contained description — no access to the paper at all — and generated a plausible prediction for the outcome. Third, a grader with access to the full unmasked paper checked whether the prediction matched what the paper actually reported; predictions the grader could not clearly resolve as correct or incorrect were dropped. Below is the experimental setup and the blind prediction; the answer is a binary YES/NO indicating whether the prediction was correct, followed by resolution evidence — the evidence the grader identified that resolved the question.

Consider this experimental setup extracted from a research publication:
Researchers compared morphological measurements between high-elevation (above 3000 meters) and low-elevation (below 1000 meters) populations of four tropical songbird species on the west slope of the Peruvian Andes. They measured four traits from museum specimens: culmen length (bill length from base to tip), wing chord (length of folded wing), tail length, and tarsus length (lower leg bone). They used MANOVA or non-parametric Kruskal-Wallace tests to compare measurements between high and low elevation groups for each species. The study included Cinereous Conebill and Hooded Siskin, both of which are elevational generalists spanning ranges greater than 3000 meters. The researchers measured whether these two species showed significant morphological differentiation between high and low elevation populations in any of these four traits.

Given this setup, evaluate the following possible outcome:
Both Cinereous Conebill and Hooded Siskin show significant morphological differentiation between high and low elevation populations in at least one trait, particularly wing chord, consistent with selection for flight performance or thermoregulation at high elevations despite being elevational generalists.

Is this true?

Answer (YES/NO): NO